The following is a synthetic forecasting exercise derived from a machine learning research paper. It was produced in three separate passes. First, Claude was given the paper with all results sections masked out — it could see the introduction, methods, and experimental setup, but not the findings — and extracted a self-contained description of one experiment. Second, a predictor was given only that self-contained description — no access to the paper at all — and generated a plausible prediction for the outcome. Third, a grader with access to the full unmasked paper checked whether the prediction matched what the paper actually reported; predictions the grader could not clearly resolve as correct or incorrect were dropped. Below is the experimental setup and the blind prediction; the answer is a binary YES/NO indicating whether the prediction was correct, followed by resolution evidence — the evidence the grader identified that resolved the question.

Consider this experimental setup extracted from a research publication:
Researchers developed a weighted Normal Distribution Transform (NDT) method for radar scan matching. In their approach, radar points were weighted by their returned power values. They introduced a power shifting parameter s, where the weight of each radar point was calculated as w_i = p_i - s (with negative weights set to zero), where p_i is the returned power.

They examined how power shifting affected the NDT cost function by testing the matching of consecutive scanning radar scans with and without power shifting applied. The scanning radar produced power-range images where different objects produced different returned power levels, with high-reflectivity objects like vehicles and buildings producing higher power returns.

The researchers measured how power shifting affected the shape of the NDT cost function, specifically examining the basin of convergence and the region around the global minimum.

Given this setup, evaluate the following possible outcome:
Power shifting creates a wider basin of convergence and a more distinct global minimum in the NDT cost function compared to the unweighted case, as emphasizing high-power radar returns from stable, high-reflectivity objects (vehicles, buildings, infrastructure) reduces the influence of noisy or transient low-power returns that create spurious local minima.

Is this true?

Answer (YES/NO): NO